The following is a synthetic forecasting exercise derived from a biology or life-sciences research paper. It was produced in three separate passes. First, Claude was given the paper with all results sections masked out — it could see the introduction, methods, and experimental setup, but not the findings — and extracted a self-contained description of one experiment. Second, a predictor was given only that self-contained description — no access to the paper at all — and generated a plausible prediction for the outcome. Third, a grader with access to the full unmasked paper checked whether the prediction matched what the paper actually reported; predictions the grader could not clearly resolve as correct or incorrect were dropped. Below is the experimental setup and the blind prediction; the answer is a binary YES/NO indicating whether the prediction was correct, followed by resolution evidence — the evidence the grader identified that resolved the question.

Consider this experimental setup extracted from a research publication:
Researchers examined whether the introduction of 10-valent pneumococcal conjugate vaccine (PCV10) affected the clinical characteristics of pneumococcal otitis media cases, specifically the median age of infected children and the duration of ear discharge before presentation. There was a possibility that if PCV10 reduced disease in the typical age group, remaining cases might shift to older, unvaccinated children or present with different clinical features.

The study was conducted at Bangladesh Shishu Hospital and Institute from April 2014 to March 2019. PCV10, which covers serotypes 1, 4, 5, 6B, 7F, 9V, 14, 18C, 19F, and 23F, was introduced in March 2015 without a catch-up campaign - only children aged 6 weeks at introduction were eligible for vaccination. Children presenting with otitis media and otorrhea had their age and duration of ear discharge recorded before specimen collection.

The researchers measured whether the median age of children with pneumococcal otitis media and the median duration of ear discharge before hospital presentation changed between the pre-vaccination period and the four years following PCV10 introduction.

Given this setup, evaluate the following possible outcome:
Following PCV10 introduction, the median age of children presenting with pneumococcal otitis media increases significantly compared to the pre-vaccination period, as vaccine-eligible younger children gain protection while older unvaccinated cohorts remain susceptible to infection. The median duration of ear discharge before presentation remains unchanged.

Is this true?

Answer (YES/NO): NO